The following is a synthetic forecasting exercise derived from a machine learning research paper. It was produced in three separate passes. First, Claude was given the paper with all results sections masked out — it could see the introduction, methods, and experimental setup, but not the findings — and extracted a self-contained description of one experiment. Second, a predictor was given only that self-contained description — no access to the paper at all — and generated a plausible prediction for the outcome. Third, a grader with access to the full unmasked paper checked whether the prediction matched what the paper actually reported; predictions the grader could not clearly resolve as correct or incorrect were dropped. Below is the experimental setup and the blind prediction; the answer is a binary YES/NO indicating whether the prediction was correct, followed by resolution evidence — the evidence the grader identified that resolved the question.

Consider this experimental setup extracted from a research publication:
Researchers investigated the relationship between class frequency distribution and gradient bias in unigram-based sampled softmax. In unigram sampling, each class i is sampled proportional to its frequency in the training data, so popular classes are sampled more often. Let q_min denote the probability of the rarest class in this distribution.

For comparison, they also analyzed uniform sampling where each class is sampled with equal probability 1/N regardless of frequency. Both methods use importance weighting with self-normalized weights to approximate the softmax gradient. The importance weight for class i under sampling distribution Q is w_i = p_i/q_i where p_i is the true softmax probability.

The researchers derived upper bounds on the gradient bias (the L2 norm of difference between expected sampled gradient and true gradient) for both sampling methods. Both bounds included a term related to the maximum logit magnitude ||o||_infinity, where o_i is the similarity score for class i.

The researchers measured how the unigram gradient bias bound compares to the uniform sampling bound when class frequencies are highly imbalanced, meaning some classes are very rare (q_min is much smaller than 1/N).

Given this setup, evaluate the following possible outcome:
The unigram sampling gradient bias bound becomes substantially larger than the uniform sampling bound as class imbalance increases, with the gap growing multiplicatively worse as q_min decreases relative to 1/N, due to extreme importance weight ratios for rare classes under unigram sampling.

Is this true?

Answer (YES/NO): YES